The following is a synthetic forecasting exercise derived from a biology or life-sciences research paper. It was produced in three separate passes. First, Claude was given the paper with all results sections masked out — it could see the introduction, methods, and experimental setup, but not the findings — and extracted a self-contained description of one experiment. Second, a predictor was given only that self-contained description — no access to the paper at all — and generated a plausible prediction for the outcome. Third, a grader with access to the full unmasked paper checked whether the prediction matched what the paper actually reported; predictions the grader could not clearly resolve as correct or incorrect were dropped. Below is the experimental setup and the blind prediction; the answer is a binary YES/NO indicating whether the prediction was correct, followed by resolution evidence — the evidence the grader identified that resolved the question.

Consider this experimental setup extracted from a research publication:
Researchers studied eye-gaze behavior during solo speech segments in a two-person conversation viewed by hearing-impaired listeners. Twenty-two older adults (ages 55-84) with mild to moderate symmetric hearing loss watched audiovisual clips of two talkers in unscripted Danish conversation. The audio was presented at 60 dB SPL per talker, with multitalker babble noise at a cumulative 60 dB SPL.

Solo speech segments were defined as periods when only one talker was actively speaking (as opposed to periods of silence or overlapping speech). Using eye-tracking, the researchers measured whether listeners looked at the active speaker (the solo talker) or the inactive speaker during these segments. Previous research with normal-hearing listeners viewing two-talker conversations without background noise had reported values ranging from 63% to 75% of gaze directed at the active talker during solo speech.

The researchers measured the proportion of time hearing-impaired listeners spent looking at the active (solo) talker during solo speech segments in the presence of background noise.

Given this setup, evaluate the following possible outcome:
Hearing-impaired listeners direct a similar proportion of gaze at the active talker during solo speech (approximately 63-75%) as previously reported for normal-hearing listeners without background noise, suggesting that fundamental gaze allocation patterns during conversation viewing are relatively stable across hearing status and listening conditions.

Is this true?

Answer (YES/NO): YES